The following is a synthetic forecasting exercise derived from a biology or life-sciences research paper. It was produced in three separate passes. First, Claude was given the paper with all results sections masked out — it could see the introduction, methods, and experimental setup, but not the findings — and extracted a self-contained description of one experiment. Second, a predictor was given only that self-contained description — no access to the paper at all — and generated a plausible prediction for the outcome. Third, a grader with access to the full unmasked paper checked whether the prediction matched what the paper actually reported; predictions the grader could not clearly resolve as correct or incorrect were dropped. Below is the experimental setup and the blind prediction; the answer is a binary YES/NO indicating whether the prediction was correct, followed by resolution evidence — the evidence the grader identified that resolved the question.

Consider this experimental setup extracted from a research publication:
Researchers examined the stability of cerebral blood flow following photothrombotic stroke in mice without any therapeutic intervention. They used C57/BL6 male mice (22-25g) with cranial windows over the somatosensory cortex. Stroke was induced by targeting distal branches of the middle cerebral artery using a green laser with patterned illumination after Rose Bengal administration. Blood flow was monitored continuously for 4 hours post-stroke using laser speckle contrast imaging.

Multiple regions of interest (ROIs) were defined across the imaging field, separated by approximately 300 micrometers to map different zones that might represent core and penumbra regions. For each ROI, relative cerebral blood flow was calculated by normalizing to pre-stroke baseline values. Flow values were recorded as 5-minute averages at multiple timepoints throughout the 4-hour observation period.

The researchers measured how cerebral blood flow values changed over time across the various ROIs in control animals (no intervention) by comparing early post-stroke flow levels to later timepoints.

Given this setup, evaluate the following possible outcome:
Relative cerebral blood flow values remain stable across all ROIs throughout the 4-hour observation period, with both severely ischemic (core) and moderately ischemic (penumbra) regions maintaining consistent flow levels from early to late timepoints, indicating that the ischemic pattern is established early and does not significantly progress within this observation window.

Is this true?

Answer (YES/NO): NO